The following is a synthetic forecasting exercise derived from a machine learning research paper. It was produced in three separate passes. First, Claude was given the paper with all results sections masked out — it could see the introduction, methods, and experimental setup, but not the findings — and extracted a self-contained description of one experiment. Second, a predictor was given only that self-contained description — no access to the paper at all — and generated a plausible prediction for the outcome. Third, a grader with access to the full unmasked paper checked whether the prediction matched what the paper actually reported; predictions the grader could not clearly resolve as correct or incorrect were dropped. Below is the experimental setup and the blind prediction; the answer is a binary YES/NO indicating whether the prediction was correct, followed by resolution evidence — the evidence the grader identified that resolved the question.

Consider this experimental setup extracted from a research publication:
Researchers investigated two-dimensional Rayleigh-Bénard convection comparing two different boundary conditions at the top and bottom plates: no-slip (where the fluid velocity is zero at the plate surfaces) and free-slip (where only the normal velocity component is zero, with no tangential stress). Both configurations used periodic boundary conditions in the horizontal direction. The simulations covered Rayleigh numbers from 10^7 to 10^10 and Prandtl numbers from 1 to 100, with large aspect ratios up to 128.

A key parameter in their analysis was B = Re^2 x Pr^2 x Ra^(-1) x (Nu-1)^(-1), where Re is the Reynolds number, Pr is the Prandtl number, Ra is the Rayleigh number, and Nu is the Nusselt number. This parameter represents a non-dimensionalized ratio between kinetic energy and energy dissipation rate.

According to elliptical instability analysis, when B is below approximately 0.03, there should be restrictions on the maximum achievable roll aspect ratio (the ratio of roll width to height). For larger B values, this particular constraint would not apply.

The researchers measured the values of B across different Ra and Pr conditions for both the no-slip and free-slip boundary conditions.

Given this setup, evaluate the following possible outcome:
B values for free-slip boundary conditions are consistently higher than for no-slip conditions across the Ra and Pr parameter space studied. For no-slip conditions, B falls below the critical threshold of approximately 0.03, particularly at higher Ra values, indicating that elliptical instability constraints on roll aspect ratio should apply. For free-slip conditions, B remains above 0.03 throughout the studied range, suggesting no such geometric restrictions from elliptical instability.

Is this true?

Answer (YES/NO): YES